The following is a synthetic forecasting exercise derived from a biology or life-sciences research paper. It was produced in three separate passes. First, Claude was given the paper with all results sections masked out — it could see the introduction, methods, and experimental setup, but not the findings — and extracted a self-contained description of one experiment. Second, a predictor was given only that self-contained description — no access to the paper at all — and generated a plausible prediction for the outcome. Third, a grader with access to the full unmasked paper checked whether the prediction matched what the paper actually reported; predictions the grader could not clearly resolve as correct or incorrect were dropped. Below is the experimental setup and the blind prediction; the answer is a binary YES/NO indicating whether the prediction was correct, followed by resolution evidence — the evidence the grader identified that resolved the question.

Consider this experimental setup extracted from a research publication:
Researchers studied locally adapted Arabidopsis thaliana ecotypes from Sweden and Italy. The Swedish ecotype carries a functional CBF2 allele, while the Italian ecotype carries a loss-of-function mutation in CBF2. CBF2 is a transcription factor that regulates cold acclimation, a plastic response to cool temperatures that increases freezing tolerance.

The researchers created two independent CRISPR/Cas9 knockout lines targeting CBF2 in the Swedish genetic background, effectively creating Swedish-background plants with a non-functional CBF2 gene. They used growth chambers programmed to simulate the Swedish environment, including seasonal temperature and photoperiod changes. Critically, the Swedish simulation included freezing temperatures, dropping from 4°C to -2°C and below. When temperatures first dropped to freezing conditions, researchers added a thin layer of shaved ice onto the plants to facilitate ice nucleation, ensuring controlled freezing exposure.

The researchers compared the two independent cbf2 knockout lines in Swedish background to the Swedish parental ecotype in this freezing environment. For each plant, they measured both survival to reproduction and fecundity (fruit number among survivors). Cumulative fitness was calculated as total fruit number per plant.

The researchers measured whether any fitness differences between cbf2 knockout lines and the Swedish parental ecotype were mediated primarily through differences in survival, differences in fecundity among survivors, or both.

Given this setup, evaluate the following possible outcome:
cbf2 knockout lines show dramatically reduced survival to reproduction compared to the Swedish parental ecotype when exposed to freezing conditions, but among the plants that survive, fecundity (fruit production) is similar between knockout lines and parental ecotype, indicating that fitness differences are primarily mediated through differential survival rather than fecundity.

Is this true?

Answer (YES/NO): YES